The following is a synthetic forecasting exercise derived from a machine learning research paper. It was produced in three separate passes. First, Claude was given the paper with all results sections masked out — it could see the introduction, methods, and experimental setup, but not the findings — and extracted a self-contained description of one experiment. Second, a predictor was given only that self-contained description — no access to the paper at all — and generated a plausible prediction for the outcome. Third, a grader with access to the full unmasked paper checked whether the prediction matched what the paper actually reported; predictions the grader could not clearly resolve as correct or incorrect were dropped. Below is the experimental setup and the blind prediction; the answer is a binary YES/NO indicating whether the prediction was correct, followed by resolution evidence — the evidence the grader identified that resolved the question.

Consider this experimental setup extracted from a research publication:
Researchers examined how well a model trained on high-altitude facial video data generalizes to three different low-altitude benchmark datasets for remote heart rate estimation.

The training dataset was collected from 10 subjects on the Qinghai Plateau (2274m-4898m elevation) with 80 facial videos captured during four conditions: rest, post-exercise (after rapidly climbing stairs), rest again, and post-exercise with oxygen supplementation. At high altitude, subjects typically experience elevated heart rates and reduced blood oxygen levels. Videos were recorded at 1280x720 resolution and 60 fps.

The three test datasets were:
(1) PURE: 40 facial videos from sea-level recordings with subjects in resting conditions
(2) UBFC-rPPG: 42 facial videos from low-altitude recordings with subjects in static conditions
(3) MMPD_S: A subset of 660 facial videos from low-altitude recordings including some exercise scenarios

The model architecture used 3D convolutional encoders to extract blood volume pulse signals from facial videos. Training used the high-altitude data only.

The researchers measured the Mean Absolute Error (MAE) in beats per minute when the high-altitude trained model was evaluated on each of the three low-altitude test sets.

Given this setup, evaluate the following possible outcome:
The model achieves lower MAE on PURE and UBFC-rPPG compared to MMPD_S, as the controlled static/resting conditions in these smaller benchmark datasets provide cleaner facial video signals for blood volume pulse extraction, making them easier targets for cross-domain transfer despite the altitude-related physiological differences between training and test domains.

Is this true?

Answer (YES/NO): YES